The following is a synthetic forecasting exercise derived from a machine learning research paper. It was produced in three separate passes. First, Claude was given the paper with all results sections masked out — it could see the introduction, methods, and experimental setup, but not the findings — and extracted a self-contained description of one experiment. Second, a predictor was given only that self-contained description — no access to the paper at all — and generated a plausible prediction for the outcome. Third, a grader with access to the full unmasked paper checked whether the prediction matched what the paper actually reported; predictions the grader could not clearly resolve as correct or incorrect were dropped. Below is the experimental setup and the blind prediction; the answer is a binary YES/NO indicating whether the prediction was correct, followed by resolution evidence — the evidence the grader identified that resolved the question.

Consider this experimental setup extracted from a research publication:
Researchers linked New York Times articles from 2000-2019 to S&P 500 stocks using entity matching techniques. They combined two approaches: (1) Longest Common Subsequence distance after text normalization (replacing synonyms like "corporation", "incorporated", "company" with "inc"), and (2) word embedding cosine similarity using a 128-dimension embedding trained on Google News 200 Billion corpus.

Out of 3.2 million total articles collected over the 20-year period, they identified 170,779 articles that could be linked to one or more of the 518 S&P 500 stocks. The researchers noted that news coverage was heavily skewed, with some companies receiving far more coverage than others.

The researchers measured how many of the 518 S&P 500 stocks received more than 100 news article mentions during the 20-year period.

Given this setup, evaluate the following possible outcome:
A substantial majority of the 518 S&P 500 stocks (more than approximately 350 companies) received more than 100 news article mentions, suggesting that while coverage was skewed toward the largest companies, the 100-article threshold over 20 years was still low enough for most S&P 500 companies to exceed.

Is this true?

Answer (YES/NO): NO